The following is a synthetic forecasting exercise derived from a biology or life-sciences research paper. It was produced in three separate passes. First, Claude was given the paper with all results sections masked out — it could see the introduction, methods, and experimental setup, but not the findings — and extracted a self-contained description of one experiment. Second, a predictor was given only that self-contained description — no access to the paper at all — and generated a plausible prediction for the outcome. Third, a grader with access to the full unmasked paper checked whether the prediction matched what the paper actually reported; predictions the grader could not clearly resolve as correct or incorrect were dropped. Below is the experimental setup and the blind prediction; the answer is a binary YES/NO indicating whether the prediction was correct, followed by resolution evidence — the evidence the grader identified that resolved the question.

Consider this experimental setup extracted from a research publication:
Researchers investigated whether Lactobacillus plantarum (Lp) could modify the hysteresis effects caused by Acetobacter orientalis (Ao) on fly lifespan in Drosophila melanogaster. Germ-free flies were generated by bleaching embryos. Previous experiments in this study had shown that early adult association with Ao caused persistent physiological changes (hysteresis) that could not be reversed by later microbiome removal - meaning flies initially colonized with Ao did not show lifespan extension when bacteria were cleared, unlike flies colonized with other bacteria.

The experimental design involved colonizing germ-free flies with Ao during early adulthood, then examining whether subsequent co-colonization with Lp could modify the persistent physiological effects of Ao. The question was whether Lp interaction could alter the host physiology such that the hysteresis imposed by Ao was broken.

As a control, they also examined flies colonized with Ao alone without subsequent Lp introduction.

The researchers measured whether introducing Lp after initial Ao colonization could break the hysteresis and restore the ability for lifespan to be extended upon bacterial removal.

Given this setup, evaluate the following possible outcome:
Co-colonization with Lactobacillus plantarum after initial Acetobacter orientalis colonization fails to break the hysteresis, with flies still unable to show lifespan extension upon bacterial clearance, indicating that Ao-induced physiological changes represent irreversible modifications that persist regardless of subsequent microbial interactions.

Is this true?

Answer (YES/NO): NO